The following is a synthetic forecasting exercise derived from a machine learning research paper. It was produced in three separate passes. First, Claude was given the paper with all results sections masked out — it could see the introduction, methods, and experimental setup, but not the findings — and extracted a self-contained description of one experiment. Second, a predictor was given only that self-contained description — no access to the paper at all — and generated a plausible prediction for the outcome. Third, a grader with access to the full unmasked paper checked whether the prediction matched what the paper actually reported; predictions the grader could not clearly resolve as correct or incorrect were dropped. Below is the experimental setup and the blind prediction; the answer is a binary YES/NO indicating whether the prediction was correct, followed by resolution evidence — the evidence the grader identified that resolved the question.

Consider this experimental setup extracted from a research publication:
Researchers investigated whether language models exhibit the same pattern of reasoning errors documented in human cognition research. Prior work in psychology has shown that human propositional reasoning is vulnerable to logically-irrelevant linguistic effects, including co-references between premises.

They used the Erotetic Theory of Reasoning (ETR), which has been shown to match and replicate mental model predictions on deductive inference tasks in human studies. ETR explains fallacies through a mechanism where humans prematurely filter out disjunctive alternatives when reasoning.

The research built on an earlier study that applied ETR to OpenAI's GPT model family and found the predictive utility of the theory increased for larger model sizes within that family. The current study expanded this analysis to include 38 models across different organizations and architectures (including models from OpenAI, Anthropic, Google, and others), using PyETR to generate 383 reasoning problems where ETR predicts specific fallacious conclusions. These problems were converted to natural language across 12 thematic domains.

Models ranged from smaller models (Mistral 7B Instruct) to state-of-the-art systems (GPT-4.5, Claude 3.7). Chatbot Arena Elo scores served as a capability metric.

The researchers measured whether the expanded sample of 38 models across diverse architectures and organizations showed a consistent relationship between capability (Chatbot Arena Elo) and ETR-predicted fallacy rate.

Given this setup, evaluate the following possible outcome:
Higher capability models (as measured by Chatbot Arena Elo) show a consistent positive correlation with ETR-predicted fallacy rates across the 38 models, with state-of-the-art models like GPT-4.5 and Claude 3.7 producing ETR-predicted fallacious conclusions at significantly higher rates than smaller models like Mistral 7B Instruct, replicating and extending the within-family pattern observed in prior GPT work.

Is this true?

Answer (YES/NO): NO